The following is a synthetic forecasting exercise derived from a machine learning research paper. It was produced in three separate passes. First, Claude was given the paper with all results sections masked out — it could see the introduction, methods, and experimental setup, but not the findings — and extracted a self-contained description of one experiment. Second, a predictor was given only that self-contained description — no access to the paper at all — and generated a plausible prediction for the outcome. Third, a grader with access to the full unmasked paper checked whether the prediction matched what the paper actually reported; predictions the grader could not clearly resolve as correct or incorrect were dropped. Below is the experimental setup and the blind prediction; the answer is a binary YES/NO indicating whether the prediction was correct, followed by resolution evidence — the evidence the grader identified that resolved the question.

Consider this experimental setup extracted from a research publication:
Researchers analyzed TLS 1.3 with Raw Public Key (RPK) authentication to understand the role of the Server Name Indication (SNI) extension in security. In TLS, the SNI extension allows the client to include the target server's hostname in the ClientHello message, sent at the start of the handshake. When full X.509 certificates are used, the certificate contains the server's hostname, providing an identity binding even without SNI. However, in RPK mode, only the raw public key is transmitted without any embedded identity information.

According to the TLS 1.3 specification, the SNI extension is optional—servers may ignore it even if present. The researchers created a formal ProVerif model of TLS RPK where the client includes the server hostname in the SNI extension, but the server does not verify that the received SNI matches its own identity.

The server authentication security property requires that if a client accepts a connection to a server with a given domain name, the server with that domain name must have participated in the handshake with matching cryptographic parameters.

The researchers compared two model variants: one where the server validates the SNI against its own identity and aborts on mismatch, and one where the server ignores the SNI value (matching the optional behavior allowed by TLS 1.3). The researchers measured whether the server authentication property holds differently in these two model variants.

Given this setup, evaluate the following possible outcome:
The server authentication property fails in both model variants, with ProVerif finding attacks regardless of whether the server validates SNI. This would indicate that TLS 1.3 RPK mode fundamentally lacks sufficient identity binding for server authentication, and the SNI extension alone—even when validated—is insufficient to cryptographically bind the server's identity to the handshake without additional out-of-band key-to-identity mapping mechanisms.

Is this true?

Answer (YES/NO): NO